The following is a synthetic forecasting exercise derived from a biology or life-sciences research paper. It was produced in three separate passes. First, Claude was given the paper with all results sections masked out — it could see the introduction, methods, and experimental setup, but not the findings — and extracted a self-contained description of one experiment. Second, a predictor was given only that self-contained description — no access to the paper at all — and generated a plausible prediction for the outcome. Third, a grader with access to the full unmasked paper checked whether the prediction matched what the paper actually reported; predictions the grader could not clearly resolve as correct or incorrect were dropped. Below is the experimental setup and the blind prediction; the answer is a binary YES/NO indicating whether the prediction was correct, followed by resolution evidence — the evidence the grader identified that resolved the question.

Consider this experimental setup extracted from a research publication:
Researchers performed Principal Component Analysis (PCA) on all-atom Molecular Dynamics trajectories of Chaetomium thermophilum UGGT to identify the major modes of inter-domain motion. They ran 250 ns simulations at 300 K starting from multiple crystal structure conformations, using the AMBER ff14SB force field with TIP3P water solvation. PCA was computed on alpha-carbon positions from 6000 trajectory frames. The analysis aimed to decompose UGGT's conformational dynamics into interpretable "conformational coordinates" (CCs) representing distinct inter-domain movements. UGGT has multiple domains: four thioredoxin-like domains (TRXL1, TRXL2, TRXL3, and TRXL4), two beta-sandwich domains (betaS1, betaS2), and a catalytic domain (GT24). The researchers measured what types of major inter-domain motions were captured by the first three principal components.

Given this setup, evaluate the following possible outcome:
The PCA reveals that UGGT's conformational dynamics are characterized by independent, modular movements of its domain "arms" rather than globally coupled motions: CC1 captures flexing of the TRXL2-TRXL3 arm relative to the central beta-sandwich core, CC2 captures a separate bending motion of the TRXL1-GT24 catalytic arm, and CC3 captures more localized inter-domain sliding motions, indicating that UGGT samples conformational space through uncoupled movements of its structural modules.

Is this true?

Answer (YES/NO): NO